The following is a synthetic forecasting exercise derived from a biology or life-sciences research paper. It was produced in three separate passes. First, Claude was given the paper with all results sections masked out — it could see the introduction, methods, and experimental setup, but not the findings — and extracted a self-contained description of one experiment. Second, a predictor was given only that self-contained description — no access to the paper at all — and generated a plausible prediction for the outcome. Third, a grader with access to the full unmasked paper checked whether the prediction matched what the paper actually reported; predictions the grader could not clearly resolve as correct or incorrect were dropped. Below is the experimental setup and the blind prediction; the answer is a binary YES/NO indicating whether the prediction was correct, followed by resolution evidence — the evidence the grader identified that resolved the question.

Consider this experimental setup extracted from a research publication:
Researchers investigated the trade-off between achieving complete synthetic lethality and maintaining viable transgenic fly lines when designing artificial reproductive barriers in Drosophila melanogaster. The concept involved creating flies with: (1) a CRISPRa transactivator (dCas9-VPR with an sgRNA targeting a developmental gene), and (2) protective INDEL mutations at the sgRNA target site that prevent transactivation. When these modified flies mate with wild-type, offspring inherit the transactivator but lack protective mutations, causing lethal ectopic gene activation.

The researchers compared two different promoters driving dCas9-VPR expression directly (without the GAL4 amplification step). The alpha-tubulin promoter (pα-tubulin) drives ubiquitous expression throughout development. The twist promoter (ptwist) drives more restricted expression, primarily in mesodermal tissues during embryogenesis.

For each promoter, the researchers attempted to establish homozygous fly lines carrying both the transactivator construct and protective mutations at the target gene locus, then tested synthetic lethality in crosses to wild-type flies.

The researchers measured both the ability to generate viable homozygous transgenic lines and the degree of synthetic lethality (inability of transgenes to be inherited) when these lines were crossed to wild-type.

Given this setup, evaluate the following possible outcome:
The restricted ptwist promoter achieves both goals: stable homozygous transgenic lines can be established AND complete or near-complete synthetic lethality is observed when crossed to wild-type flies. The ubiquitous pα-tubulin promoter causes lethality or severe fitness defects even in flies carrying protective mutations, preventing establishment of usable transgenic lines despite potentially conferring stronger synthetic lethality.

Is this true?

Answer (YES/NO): NO